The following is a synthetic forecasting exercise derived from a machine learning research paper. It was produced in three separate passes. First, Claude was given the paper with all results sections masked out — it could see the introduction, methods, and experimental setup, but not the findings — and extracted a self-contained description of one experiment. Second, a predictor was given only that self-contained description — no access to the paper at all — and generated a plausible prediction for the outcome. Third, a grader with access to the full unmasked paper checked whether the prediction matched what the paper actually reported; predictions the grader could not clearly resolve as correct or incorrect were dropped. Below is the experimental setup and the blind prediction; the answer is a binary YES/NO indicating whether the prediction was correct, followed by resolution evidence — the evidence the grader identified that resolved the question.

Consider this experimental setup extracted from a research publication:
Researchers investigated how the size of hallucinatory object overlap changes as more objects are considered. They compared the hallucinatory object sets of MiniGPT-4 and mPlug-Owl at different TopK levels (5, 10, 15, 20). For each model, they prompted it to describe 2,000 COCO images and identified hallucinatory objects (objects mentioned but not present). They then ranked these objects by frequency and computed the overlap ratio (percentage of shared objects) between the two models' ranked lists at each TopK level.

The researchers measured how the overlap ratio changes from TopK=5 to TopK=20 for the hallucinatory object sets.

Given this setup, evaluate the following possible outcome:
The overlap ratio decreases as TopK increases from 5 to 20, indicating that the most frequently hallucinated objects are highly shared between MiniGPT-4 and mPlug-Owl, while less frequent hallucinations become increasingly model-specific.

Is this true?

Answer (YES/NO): NO